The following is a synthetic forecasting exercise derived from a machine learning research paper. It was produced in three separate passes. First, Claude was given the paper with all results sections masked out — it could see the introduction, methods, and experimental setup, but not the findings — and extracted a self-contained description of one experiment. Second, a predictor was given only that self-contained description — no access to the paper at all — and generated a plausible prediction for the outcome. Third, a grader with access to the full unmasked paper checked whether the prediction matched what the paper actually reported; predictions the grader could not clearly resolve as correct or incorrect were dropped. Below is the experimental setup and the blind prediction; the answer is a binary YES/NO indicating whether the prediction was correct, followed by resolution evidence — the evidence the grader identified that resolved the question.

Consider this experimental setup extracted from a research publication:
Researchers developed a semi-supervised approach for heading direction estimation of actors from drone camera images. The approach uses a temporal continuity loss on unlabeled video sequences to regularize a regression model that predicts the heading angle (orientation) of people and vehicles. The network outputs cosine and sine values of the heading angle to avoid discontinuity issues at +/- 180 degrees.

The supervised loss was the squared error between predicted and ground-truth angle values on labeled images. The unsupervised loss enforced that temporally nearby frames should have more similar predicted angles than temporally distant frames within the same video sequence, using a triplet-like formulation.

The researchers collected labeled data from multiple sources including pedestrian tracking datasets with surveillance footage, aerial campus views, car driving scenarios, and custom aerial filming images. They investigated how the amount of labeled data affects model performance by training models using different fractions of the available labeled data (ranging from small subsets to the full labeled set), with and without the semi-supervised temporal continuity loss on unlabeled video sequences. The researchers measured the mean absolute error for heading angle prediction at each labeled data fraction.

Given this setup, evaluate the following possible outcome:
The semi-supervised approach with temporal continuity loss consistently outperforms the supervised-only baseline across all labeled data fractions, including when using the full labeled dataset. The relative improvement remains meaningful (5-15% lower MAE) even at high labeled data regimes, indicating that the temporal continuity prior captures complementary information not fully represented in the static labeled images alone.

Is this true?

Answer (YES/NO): NO